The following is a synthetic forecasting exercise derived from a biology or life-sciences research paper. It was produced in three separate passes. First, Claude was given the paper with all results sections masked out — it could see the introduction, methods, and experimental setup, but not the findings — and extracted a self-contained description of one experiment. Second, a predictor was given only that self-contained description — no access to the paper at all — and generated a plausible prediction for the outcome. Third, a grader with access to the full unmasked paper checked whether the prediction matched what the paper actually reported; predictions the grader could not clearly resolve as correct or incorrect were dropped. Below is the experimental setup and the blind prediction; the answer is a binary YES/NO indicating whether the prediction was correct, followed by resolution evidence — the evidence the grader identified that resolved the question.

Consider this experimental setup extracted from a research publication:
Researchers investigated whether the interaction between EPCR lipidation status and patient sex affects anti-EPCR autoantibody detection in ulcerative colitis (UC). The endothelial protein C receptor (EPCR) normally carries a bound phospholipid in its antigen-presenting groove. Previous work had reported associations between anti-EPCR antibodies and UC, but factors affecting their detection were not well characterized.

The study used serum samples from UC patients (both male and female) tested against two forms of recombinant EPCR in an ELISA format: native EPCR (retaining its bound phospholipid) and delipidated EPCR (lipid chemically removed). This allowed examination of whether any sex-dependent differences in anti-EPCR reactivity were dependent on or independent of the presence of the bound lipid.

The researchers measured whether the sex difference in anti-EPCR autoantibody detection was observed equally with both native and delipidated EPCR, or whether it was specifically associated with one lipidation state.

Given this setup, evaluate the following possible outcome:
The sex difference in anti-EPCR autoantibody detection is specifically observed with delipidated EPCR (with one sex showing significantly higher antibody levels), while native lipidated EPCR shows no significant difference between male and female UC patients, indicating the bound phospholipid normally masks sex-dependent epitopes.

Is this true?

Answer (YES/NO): NO